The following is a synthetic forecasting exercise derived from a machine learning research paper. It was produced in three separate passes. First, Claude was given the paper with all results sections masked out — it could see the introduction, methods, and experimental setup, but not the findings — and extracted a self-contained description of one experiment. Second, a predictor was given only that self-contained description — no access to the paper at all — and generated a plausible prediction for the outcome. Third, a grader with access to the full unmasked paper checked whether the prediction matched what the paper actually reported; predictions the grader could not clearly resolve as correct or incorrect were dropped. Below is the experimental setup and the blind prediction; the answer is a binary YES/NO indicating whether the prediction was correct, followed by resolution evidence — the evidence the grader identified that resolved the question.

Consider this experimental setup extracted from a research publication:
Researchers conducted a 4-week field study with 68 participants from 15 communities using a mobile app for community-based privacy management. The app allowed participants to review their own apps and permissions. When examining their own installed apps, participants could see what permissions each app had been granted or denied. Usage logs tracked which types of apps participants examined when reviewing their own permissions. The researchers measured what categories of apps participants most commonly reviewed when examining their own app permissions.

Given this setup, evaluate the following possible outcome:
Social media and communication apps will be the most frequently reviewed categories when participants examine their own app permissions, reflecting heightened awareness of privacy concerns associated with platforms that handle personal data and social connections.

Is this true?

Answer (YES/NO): NO